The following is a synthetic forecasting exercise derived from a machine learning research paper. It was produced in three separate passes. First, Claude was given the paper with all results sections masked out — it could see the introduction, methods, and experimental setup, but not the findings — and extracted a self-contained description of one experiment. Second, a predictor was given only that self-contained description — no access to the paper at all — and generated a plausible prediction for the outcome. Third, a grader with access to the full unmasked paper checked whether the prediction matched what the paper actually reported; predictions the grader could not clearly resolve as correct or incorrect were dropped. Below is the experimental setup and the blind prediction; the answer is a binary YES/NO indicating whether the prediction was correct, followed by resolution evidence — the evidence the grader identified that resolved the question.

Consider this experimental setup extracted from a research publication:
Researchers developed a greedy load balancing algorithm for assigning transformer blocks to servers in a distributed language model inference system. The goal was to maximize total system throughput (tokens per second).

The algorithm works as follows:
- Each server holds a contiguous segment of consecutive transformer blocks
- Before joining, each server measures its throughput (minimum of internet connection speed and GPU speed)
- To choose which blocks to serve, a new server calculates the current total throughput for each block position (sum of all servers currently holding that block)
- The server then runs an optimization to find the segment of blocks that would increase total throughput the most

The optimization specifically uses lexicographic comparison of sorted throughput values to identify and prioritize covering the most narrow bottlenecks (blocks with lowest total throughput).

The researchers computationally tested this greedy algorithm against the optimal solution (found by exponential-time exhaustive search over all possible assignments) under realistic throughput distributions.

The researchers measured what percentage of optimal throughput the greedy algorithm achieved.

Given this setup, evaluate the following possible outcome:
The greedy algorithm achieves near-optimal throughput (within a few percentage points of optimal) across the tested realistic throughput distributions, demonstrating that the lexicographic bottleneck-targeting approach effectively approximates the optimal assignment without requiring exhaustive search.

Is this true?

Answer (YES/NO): NO